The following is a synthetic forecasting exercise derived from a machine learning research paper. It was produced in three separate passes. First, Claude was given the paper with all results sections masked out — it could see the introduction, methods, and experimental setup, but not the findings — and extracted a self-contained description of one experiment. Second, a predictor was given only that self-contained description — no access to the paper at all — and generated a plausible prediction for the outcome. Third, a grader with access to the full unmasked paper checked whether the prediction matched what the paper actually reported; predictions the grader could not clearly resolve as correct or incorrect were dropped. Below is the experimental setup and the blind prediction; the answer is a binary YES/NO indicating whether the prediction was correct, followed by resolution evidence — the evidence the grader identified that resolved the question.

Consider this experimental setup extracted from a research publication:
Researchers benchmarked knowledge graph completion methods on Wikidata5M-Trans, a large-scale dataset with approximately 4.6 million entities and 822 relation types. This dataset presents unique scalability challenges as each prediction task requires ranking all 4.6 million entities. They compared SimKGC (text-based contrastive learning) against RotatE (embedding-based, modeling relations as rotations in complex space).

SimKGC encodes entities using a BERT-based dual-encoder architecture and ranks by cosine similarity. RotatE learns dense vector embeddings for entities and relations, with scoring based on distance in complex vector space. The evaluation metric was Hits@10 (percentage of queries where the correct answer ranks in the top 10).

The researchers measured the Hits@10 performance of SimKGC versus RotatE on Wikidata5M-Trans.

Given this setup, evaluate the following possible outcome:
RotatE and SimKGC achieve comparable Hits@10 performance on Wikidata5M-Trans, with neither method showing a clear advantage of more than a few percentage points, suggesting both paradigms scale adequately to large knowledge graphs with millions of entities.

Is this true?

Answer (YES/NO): NO